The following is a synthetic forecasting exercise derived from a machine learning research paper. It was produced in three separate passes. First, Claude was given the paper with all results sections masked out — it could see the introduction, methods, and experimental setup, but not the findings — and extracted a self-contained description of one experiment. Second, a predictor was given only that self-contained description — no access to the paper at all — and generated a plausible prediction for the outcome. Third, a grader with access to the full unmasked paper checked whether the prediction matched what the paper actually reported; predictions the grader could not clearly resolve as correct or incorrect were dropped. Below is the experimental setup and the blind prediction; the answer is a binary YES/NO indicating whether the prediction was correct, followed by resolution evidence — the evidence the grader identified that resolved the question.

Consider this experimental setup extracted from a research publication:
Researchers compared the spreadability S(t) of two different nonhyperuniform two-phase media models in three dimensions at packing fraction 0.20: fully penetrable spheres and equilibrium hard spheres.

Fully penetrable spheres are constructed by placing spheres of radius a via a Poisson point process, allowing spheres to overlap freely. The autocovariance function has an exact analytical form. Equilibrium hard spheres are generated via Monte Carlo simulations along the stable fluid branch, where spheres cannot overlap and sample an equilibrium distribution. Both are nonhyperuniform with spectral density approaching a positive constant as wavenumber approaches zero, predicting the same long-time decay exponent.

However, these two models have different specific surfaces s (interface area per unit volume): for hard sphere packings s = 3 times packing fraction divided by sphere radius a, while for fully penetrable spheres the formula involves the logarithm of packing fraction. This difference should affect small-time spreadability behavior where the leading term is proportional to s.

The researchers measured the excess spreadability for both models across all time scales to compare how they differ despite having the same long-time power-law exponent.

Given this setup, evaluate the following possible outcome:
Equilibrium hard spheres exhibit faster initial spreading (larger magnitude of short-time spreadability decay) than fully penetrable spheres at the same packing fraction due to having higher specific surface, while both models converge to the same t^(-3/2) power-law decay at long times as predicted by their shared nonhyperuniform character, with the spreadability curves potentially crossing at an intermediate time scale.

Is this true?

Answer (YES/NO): NO